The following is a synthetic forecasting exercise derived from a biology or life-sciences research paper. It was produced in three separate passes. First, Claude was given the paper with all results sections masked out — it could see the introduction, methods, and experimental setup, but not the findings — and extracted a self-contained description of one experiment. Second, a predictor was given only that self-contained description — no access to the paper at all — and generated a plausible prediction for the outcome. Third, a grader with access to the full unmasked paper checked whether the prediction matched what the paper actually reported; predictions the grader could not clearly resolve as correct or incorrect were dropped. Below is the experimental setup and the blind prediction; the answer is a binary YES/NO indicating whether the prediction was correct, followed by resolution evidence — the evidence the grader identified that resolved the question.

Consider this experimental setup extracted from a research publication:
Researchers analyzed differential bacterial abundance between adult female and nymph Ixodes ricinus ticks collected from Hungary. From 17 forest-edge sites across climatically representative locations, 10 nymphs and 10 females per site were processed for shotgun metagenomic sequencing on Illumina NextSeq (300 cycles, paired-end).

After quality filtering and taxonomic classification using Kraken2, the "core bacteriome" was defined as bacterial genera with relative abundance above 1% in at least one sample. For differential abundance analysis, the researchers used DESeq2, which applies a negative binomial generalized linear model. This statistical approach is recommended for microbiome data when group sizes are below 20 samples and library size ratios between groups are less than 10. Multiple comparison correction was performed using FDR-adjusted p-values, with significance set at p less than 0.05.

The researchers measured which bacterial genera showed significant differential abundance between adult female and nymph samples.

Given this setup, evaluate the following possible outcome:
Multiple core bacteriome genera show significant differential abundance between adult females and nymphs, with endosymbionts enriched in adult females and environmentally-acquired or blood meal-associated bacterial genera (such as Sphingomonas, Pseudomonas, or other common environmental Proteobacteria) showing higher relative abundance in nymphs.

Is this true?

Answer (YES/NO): NO